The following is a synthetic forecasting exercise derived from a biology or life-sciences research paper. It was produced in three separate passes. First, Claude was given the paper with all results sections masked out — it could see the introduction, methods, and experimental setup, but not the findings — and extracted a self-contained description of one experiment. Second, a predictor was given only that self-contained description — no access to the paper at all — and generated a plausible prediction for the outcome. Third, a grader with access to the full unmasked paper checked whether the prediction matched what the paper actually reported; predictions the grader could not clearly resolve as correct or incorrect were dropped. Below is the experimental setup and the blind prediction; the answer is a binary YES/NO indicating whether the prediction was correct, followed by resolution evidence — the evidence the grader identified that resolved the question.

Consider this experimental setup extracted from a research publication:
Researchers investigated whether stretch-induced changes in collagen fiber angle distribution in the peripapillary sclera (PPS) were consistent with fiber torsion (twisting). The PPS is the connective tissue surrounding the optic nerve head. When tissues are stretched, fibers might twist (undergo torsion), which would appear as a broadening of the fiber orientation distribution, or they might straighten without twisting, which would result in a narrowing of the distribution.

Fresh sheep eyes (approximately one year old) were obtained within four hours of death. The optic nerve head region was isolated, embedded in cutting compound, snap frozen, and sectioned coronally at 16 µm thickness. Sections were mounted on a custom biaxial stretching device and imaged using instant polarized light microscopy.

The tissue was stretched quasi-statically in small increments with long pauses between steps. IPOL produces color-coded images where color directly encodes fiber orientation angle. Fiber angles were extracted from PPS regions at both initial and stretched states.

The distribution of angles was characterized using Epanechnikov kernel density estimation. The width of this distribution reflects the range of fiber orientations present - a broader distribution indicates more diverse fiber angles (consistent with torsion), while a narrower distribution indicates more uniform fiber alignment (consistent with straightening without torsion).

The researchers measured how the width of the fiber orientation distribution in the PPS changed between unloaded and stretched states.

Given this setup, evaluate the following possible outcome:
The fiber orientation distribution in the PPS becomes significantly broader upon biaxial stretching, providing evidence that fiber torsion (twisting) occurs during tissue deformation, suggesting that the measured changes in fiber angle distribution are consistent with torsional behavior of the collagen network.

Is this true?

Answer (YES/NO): NO